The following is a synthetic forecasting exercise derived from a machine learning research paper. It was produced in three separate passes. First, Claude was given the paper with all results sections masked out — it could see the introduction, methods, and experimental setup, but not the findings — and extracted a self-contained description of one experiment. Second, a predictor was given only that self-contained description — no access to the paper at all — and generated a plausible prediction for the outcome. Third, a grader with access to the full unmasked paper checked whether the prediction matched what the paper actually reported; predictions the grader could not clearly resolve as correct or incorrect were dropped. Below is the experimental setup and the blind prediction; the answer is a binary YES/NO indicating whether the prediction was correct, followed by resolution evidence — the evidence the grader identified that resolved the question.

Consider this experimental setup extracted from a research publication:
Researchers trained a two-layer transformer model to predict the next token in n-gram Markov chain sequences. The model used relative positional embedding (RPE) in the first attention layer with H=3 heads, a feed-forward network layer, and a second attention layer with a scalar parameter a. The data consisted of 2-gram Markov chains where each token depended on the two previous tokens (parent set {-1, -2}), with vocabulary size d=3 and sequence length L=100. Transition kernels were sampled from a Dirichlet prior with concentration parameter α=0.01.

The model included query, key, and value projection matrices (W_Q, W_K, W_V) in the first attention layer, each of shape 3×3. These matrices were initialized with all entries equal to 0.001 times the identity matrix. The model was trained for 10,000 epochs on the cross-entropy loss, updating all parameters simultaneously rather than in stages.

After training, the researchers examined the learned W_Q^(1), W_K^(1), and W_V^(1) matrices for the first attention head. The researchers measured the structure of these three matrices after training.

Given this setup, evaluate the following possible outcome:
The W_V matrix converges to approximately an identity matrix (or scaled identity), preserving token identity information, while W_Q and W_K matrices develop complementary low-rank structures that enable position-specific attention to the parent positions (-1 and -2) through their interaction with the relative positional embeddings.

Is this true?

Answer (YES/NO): NO